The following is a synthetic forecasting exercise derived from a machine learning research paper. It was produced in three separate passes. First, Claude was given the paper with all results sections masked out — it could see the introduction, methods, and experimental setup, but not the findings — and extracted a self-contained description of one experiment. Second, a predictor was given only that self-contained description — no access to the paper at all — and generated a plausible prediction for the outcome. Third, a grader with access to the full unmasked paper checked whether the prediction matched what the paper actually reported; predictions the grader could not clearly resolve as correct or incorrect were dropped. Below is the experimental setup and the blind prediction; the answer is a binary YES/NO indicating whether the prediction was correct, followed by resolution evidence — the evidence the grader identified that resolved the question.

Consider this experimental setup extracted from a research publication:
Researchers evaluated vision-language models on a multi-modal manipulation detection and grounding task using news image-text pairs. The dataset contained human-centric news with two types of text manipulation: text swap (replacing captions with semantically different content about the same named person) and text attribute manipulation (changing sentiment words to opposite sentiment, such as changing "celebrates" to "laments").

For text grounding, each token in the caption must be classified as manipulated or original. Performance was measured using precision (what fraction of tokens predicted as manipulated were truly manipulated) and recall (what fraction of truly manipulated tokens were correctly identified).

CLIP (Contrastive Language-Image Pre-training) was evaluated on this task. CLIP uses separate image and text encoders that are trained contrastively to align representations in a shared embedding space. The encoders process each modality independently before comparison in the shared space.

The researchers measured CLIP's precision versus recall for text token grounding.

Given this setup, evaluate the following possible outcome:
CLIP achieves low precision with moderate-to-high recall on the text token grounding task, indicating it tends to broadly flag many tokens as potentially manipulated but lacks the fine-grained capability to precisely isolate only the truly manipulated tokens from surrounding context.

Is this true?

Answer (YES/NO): NO